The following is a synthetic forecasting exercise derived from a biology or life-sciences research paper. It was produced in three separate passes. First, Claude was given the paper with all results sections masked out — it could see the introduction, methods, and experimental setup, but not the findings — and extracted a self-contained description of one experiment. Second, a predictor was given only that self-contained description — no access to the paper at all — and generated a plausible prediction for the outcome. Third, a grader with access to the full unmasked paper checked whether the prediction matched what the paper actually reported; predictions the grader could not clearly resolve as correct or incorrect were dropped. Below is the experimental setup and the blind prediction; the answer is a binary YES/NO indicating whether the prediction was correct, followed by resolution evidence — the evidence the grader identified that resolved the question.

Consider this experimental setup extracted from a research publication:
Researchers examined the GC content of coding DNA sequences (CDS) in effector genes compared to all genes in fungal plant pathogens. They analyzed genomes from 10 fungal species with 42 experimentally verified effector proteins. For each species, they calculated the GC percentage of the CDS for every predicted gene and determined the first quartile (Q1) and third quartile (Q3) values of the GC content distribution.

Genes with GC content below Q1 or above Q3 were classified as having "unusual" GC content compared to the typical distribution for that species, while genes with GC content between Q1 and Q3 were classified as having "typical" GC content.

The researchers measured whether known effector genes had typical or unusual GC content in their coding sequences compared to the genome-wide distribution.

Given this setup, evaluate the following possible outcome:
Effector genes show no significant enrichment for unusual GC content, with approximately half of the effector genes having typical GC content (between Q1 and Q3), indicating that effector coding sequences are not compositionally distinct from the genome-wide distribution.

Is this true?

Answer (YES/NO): NO